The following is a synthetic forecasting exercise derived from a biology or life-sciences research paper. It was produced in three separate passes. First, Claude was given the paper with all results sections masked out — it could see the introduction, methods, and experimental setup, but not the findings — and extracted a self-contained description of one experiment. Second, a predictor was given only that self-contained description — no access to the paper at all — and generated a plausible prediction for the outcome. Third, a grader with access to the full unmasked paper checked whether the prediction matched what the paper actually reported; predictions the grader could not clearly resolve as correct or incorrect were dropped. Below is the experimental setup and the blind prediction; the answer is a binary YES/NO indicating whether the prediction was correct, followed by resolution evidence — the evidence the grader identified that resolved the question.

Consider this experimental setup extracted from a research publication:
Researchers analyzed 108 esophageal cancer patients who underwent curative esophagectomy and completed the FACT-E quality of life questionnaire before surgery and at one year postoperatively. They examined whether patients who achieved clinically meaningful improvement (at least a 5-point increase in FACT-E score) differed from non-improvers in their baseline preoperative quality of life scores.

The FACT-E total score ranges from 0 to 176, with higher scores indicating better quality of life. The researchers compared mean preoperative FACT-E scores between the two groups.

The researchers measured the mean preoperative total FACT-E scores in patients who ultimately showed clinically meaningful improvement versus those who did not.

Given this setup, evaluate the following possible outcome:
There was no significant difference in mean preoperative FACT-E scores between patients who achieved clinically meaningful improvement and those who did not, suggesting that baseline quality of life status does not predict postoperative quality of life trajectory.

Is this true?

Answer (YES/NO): NO